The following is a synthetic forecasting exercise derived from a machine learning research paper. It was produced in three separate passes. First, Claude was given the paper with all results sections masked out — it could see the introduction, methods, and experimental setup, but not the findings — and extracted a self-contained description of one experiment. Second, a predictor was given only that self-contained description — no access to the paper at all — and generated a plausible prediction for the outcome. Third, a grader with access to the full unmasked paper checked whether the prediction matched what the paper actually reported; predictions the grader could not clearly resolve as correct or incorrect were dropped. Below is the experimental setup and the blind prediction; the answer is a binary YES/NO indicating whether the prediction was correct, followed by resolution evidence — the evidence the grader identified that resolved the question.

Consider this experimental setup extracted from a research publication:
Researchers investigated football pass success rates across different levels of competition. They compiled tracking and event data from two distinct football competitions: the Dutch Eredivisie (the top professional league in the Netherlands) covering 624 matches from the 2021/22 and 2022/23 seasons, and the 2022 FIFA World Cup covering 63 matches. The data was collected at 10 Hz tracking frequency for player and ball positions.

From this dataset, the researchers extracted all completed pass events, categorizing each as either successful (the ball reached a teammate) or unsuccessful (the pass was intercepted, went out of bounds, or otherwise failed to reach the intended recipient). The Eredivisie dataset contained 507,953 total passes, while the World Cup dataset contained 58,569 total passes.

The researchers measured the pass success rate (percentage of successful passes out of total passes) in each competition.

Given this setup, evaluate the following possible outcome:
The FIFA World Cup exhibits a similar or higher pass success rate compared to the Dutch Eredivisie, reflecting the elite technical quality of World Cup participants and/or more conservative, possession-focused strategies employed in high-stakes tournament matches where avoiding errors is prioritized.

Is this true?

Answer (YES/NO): YES